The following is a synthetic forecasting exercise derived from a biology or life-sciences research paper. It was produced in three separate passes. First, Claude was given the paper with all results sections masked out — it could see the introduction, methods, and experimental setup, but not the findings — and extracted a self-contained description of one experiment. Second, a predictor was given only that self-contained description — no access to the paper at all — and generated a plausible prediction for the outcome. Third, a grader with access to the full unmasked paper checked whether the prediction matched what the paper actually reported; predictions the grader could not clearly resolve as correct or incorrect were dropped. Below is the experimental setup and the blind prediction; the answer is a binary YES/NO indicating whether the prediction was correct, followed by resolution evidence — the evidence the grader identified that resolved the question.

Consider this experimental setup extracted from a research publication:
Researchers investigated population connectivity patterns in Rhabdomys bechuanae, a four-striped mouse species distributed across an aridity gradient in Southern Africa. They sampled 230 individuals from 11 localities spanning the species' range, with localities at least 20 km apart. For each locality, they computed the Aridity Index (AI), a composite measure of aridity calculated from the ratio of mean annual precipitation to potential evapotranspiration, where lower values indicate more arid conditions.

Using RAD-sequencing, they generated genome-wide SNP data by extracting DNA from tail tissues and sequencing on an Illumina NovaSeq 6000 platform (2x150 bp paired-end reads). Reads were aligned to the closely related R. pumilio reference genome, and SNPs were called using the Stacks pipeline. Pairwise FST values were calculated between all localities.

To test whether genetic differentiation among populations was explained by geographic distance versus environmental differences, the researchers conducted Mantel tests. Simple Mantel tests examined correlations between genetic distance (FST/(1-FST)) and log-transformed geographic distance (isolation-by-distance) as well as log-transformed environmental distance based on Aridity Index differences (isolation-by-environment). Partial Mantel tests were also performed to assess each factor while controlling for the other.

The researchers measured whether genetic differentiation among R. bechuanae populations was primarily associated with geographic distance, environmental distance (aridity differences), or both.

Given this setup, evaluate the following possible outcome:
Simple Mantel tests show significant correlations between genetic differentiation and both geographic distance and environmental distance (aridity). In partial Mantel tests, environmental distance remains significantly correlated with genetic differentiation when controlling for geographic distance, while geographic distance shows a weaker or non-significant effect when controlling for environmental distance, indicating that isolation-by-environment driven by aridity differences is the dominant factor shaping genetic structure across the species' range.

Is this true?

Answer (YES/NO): NO